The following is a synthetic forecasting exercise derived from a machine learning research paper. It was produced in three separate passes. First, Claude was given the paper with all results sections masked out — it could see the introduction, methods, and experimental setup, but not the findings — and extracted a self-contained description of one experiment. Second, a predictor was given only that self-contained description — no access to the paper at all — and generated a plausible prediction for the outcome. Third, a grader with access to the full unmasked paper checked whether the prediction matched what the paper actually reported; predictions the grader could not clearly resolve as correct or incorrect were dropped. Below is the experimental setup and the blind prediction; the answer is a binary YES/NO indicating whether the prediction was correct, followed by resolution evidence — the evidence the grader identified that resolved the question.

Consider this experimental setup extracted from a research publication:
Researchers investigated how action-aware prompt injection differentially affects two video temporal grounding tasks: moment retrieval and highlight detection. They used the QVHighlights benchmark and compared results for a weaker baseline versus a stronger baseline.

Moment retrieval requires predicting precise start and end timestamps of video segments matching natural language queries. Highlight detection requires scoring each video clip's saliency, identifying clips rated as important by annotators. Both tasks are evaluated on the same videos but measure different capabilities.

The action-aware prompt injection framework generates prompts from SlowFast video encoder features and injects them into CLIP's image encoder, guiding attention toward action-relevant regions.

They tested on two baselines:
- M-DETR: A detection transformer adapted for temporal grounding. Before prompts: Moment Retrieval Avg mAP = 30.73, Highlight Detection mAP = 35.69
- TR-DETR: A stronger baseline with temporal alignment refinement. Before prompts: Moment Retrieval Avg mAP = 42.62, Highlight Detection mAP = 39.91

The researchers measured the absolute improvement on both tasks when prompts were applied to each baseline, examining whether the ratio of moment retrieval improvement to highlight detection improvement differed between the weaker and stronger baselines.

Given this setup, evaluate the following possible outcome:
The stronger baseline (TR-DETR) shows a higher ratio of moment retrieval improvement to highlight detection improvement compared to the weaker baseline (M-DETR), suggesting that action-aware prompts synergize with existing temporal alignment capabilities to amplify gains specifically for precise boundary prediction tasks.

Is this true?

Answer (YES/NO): NO